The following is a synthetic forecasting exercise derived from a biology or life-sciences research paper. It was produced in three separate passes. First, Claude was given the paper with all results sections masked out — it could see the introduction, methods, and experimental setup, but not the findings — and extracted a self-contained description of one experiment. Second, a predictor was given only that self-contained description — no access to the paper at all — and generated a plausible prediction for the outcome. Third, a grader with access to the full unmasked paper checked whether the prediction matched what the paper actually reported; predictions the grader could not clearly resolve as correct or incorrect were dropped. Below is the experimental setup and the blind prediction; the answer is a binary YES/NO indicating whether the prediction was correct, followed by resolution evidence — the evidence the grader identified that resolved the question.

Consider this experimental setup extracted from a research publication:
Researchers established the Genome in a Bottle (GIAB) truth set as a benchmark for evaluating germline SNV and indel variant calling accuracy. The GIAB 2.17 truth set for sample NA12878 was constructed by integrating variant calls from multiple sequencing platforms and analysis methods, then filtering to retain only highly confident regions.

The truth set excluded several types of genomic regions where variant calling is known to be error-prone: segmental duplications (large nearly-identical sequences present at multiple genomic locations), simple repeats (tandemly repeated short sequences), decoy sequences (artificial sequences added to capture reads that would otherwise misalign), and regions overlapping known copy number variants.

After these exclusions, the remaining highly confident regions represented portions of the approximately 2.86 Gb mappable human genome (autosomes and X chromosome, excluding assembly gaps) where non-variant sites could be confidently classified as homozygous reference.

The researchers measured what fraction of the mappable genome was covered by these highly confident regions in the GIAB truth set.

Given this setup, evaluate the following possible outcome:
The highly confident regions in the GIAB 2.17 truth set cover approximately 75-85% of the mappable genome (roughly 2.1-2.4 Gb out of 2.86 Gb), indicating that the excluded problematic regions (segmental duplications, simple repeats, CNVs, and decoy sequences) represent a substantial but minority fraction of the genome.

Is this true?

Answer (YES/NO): YES